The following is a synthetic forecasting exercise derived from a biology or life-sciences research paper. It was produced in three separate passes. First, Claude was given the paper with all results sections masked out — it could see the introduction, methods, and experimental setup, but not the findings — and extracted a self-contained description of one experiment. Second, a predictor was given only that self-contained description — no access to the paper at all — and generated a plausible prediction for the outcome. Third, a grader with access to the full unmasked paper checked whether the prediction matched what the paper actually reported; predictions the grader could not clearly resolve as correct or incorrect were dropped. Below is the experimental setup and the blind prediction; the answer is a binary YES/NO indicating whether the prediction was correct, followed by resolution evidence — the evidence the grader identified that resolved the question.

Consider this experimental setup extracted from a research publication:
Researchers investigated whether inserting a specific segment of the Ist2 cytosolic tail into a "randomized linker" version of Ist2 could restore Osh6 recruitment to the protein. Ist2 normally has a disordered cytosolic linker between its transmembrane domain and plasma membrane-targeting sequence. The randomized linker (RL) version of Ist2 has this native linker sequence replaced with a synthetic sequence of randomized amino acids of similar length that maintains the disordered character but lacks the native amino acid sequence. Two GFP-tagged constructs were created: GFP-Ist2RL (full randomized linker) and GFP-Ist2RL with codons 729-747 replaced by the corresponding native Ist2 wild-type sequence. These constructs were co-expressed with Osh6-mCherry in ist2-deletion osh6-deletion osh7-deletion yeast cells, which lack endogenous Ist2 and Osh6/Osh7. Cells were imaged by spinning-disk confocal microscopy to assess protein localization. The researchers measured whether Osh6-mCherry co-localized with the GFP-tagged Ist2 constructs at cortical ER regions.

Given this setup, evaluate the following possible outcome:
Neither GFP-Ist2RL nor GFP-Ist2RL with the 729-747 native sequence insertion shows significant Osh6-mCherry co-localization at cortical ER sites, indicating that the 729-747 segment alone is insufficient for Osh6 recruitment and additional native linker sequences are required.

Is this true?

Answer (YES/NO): NO